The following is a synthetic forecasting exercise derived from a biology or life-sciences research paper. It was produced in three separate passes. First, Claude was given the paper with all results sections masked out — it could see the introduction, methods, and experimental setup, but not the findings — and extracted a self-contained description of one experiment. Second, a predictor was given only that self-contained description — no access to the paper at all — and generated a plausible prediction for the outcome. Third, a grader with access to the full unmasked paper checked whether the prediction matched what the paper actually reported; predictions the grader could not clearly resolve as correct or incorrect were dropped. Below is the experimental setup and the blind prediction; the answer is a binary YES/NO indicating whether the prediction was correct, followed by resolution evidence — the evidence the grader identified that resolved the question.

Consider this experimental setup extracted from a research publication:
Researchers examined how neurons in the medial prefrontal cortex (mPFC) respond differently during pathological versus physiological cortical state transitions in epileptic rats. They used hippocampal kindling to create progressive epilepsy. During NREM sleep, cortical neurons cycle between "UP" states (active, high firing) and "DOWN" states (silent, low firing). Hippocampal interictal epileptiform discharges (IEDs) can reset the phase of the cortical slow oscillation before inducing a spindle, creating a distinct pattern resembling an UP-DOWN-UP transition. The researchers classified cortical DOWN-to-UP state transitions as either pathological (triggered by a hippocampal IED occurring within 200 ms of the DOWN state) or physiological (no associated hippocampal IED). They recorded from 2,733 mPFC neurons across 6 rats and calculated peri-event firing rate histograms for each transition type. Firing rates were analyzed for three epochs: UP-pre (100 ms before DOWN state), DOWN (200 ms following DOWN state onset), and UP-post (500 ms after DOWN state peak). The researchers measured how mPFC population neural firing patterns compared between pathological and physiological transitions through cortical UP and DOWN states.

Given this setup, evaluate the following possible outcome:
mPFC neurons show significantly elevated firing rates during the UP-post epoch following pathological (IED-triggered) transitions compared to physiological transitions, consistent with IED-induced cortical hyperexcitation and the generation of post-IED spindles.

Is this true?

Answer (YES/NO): YES